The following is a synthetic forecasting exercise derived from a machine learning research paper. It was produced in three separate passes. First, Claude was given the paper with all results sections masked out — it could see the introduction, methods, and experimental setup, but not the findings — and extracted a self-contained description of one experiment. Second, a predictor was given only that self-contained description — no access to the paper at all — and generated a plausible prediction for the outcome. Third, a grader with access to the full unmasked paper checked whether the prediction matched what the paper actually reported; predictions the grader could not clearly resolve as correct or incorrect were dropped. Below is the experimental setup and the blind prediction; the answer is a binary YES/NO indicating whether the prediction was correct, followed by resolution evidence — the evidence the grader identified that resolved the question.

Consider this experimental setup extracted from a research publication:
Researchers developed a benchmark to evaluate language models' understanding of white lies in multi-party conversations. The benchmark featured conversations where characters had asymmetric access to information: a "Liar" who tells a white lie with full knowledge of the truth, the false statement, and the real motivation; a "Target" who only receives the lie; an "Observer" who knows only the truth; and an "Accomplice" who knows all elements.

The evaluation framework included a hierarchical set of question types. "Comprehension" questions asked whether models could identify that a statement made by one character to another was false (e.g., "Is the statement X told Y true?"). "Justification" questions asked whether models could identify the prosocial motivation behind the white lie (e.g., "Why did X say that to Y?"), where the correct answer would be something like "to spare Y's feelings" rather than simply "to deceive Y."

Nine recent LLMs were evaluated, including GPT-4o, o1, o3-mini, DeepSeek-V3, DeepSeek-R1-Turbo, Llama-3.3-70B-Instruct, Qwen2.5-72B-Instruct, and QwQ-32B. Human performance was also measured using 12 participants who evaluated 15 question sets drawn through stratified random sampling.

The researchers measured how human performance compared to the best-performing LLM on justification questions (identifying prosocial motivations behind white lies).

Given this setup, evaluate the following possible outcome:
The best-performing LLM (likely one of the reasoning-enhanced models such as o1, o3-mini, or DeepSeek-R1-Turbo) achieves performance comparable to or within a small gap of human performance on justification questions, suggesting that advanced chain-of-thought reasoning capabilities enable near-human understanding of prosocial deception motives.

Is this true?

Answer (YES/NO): NO